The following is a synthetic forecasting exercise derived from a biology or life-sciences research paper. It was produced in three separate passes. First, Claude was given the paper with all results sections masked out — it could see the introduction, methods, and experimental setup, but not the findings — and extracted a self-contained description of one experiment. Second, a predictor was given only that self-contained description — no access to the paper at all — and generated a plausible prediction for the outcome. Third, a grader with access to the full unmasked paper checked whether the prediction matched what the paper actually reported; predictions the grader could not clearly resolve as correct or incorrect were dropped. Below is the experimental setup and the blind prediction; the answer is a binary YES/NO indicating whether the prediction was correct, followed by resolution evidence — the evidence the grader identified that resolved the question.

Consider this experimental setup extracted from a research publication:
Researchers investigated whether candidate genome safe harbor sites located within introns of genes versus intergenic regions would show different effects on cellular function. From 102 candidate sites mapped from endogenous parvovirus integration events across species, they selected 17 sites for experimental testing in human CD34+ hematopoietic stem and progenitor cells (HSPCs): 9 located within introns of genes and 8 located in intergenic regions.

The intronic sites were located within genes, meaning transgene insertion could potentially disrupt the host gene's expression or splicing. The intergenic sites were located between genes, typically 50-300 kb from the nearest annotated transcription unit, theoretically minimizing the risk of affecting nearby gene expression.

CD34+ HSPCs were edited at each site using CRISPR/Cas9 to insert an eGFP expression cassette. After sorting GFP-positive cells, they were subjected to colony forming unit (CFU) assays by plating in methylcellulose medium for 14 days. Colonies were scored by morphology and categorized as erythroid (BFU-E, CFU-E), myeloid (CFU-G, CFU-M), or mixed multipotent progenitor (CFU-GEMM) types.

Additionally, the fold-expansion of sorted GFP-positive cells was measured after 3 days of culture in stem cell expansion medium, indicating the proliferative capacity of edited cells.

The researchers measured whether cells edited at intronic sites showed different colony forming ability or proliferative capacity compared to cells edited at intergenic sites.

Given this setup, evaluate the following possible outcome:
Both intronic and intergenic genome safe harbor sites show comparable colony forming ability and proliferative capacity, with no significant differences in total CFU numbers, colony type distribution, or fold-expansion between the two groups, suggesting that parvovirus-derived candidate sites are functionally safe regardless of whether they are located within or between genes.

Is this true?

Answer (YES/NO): YES